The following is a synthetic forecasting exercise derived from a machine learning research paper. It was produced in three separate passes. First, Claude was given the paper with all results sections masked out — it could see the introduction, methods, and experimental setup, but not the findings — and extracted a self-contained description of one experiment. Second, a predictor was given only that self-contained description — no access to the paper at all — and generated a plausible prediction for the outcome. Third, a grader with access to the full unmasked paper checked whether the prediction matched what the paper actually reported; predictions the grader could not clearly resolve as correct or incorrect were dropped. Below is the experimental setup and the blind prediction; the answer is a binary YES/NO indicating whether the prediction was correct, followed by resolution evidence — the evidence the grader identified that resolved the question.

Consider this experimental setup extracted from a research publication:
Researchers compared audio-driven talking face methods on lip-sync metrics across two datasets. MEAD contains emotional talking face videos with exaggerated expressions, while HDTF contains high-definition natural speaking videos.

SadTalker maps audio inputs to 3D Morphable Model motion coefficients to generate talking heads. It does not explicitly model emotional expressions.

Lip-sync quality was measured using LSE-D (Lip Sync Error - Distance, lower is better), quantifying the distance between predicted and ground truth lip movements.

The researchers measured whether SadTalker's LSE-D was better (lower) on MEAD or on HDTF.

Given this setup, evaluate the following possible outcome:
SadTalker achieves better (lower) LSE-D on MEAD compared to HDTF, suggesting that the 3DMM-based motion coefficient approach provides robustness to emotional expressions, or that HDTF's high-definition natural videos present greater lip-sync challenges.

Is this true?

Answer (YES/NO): YES